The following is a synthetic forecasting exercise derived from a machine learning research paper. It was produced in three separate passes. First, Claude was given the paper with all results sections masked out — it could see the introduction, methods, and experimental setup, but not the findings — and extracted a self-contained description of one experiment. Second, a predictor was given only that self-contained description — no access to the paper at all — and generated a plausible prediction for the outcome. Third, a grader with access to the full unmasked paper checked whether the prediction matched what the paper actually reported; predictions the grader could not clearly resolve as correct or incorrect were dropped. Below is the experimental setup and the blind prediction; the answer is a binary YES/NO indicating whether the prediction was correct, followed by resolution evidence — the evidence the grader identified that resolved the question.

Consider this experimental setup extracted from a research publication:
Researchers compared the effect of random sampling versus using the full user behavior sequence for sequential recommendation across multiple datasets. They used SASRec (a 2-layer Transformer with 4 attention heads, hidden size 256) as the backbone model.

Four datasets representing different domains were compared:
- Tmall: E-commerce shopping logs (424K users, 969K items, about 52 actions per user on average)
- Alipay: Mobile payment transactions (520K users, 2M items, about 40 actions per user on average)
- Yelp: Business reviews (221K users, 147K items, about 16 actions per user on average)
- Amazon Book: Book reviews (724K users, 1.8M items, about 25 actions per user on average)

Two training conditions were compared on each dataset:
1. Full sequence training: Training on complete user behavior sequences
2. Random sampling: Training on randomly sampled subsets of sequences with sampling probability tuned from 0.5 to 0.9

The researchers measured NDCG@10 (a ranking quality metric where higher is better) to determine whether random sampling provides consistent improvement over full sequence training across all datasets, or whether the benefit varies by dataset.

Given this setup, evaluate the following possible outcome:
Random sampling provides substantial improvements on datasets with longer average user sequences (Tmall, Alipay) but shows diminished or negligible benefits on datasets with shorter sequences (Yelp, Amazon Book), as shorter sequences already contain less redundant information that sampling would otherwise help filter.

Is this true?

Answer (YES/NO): NO